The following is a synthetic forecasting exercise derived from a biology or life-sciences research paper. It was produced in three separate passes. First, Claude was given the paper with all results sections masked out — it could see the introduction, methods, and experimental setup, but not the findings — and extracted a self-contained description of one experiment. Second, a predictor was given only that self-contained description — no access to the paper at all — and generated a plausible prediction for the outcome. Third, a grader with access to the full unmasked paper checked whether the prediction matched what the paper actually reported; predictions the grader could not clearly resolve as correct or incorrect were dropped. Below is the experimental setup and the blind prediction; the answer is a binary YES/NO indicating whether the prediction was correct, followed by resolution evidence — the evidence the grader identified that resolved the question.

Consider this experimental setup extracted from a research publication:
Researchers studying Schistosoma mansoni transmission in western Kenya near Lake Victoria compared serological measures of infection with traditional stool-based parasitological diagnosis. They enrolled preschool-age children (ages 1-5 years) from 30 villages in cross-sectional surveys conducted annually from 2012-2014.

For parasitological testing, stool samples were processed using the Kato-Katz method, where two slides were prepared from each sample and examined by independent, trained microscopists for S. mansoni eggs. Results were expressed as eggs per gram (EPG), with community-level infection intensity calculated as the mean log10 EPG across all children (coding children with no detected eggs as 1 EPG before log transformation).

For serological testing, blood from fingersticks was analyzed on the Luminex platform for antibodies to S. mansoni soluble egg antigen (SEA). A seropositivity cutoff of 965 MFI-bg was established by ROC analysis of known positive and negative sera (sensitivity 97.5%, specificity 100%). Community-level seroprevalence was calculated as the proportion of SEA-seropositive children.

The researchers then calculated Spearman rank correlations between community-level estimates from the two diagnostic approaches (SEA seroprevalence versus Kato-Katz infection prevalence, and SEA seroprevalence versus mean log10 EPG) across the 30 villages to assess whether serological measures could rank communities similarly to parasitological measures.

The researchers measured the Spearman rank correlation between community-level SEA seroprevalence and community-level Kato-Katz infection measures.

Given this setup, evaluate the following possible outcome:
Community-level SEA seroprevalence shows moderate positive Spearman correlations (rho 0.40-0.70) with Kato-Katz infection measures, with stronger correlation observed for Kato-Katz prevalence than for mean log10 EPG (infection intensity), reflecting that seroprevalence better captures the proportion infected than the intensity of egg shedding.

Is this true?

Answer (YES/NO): NO